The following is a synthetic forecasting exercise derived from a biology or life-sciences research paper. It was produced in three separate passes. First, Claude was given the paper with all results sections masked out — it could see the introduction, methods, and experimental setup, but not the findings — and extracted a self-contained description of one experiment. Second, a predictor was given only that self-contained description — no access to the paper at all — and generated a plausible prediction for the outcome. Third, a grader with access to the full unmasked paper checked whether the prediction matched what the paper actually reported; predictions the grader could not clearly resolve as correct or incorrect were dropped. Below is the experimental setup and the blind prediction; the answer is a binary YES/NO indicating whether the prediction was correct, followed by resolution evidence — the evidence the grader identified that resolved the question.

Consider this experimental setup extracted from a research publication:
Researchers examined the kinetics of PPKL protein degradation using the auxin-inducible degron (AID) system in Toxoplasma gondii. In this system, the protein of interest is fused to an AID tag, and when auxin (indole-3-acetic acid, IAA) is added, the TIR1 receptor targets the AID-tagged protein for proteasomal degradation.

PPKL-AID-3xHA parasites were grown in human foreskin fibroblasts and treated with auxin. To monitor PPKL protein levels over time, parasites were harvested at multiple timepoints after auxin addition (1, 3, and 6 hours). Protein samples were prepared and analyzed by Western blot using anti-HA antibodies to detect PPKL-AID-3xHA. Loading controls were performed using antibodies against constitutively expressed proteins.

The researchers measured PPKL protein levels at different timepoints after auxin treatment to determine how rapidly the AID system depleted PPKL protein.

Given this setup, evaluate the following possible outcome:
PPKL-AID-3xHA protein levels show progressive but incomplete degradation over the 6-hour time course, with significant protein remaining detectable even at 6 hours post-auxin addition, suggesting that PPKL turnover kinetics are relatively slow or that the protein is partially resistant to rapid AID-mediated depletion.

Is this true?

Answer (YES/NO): NO